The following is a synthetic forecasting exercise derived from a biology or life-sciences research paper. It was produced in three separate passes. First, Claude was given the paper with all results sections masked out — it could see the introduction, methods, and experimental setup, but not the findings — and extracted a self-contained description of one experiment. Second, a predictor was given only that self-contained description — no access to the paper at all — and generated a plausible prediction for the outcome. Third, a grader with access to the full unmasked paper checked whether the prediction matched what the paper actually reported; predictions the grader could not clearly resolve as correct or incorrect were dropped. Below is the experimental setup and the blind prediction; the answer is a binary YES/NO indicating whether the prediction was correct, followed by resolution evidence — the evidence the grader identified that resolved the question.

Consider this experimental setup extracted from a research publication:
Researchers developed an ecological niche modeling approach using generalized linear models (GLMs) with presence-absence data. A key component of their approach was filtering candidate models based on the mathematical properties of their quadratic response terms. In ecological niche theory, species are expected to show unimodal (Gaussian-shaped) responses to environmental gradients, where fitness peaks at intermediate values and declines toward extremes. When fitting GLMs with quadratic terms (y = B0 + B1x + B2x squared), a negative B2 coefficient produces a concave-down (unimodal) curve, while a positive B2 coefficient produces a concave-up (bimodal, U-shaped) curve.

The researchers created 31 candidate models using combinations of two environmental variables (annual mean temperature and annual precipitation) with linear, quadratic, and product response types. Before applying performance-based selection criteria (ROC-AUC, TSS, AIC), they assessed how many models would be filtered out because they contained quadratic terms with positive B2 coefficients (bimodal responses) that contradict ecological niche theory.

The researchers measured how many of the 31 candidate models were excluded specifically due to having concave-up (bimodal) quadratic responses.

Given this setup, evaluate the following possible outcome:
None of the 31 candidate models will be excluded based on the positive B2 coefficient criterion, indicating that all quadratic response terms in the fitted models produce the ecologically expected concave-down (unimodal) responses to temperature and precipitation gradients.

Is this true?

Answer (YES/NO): NO